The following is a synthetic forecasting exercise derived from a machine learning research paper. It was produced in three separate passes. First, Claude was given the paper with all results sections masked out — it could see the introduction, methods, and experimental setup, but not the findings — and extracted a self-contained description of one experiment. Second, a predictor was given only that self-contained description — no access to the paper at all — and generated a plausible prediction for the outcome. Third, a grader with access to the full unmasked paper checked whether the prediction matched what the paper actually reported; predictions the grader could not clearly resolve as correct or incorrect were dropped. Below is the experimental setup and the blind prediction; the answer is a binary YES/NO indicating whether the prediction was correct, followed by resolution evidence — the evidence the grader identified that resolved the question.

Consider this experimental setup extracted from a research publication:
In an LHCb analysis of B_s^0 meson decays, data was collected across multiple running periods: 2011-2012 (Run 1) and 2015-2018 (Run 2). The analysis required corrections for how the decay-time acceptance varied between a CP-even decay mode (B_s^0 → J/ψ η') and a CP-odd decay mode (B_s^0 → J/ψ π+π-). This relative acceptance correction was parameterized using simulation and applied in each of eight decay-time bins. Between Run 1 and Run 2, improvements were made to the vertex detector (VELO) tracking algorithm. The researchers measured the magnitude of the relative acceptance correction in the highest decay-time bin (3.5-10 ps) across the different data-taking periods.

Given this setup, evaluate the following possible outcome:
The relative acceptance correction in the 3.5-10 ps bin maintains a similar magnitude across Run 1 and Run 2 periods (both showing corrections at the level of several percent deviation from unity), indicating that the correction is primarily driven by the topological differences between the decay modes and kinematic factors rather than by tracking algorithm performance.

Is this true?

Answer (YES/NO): NO